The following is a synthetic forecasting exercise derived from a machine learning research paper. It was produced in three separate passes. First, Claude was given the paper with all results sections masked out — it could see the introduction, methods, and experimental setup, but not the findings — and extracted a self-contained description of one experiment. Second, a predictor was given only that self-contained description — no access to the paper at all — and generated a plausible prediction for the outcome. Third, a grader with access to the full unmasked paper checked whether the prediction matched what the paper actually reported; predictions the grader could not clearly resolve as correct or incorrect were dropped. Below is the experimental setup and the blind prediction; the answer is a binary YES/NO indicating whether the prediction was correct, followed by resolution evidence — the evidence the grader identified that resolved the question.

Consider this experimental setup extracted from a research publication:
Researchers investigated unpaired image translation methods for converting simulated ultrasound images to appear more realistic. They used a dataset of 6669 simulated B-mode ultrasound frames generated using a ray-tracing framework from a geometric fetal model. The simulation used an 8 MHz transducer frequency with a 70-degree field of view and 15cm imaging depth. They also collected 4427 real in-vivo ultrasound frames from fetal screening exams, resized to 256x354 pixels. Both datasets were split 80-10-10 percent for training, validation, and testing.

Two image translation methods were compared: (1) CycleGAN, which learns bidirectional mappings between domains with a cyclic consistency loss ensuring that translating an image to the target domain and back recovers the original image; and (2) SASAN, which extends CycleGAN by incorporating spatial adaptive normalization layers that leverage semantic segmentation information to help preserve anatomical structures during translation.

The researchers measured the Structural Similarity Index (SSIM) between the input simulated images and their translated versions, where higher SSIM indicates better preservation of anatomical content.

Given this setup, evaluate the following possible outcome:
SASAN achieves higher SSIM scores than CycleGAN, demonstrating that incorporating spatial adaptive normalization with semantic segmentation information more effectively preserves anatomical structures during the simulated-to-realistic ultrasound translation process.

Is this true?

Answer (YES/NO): NO